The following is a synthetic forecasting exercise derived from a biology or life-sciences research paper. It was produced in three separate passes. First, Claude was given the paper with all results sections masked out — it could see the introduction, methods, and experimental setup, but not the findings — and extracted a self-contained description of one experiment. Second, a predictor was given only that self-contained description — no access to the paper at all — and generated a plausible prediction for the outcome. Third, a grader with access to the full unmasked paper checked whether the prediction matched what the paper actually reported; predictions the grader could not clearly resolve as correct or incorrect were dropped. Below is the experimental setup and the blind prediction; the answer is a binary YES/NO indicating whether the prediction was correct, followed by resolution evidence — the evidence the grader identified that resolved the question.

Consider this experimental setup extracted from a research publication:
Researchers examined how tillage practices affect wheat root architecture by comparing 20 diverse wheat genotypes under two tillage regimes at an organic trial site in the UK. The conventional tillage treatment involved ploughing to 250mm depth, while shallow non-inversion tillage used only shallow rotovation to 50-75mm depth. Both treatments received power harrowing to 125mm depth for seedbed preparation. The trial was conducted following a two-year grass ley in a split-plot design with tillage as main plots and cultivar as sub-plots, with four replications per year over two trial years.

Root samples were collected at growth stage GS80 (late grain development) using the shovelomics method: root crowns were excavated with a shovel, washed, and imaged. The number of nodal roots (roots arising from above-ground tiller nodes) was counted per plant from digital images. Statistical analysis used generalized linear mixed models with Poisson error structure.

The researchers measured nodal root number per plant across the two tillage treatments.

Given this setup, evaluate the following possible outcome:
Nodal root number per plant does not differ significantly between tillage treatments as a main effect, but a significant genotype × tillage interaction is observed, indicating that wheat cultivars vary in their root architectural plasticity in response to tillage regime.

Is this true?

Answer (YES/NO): NO